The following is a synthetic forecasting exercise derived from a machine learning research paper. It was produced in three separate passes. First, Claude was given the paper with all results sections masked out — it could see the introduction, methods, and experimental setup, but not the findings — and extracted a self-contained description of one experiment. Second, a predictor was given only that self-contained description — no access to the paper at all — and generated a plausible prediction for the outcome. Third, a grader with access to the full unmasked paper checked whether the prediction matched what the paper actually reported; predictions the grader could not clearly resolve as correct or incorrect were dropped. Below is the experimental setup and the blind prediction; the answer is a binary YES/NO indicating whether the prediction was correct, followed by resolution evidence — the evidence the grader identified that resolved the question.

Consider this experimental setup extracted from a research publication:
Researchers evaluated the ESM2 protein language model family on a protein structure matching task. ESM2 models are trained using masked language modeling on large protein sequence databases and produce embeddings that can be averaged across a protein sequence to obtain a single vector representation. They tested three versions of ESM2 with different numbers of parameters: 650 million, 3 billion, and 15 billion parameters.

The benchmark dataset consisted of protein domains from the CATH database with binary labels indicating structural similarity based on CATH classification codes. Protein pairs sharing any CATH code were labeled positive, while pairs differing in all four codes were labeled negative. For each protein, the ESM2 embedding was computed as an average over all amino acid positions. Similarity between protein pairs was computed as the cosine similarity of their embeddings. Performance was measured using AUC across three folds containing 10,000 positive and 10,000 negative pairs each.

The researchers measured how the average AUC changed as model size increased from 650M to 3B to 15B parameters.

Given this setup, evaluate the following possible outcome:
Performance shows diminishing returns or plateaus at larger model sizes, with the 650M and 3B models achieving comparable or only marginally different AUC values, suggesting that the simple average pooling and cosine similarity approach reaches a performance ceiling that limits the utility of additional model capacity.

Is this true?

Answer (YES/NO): NO